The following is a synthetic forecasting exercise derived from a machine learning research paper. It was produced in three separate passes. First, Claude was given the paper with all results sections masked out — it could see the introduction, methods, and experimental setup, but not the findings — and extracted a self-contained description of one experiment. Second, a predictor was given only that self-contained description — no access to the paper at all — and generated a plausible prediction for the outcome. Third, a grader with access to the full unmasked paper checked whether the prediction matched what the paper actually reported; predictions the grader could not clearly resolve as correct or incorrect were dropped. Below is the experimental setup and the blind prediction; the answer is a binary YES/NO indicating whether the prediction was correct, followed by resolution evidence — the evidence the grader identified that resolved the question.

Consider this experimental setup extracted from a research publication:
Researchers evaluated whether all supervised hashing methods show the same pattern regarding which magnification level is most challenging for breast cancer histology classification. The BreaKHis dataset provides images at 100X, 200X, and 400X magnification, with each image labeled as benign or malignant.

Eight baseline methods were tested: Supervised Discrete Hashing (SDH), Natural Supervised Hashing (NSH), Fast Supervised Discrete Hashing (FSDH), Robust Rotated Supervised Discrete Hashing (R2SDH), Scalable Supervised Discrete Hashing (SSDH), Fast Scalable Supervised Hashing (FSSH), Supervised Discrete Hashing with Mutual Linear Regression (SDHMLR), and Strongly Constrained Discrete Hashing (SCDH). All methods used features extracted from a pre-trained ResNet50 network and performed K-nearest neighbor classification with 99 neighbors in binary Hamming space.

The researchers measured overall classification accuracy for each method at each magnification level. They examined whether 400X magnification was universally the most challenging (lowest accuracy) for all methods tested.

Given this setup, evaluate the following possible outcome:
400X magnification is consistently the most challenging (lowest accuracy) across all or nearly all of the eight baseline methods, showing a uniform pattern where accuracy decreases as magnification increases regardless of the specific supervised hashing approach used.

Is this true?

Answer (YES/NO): NO